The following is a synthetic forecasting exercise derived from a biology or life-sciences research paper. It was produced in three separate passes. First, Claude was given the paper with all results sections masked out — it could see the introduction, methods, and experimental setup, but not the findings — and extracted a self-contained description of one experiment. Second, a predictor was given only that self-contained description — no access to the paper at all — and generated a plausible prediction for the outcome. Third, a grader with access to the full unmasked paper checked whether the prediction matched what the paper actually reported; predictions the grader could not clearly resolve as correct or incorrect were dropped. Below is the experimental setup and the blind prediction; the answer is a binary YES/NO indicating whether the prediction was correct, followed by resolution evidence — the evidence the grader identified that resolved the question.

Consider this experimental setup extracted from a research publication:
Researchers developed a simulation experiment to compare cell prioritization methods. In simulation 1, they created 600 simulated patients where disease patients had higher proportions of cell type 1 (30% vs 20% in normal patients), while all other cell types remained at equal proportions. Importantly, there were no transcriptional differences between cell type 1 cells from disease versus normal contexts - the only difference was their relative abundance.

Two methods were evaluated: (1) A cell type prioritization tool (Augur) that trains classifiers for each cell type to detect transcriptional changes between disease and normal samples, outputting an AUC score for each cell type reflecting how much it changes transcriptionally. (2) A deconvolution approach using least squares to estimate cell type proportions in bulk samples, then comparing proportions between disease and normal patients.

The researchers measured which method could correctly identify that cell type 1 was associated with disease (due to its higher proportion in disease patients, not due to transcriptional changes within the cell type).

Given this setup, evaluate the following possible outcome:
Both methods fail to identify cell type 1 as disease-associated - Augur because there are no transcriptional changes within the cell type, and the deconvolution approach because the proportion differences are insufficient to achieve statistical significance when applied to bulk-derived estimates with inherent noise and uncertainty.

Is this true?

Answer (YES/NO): NO